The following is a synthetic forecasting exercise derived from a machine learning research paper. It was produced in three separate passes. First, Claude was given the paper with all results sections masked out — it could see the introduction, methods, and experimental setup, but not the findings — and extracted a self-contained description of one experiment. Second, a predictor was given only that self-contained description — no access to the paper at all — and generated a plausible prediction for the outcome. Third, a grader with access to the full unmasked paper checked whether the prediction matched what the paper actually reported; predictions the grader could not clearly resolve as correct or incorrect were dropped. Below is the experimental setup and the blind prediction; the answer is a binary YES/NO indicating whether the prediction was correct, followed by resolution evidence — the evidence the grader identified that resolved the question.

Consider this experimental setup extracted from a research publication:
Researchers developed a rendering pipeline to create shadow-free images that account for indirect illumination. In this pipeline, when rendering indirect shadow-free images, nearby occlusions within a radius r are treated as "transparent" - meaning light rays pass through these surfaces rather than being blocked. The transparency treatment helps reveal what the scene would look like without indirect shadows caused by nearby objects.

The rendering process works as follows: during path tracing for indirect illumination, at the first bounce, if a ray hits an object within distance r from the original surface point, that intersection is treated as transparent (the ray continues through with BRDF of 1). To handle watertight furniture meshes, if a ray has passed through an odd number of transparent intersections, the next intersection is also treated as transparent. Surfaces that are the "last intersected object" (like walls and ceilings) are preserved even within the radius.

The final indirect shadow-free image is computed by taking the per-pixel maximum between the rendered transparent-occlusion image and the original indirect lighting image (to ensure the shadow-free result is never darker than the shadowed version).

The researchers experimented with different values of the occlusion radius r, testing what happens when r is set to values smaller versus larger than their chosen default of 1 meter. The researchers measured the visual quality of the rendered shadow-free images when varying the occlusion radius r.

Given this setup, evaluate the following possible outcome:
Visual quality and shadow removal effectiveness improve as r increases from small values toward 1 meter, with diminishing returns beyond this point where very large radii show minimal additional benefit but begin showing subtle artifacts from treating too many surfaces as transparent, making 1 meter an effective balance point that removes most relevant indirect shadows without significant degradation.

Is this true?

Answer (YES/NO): NO